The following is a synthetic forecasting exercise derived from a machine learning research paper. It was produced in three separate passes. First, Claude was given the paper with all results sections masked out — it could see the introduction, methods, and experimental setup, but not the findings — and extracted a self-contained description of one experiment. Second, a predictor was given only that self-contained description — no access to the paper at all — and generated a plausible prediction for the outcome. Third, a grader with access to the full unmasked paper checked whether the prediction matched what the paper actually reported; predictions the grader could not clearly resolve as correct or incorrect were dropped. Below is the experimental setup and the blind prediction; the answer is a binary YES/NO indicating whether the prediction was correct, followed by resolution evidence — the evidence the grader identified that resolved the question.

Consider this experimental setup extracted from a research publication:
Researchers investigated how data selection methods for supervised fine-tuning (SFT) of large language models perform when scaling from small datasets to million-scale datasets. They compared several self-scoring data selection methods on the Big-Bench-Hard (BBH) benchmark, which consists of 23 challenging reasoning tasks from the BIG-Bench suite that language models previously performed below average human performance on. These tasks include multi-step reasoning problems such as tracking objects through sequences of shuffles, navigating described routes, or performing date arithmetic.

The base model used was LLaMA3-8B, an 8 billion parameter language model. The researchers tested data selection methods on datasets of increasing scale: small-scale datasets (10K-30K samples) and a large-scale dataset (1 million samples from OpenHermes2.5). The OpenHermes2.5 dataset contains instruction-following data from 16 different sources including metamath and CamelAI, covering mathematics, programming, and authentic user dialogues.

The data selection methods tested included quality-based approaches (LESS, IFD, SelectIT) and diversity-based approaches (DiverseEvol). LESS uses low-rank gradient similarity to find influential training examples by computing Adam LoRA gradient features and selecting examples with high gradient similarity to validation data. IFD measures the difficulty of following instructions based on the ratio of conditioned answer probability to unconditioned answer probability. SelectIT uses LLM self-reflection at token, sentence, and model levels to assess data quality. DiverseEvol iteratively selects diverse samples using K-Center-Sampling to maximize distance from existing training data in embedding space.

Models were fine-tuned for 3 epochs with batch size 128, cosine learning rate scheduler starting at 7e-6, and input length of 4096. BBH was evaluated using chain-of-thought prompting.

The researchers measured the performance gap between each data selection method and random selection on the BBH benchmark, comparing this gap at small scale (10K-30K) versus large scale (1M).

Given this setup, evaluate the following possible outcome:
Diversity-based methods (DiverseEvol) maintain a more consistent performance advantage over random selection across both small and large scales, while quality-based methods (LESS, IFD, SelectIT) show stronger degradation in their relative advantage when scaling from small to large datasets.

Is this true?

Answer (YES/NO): NO